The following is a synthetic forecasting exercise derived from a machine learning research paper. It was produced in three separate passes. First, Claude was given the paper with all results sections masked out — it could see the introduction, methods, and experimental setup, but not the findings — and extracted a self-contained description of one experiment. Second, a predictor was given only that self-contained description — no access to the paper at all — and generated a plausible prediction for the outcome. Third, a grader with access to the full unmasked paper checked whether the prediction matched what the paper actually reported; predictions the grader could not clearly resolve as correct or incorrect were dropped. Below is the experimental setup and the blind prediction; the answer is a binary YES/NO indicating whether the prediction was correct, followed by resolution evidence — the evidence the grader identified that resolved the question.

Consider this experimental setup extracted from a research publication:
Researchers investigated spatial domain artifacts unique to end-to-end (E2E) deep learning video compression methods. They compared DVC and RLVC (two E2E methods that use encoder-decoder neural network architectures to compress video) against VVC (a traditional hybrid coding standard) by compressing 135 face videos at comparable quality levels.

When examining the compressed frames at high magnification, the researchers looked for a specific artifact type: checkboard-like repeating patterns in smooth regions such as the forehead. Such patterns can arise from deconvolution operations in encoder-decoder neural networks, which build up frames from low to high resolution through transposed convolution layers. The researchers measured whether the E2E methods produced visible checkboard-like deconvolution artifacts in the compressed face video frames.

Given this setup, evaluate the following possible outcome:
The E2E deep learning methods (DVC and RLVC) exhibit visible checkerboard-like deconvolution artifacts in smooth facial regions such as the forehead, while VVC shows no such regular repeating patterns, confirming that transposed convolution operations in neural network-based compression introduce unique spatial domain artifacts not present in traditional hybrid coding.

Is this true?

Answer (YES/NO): YES